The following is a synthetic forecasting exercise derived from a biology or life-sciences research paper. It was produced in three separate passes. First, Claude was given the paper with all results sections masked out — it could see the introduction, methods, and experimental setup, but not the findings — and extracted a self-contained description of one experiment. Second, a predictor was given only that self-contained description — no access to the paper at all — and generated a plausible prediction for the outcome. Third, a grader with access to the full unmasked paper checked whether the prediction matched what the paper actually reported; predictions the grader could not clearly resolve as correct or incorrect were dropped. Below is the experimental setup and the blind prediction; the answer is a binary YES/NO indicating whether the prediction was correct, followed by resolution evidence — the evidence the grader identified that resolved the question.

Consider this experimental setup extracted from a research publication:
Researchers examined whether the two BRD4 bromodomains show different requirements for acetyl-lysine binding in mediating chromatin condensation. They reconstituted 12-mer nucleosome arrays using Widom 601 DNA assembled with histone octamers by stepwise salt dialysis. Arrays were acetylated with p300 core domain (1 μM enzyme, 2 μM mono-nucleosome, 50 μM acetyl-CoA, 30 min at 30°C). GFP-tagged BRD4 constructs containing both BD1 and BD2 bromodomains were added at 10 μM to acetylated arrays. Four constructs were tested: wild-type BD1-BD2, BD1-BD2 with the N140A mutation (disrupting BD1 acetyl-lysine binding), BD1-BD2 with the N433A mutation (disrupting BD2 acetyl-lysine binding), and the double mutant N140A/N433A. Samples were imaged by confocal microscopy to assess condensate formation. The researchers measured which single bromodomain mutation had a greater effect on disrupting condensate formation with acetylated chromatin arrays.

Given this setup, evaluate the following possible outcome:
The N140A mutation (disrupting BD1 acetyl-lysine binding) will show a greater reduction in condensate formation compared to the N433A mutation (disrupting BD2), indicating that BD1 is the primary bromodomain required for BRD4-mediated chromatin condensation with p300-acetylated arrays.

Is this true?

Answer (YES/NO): NO